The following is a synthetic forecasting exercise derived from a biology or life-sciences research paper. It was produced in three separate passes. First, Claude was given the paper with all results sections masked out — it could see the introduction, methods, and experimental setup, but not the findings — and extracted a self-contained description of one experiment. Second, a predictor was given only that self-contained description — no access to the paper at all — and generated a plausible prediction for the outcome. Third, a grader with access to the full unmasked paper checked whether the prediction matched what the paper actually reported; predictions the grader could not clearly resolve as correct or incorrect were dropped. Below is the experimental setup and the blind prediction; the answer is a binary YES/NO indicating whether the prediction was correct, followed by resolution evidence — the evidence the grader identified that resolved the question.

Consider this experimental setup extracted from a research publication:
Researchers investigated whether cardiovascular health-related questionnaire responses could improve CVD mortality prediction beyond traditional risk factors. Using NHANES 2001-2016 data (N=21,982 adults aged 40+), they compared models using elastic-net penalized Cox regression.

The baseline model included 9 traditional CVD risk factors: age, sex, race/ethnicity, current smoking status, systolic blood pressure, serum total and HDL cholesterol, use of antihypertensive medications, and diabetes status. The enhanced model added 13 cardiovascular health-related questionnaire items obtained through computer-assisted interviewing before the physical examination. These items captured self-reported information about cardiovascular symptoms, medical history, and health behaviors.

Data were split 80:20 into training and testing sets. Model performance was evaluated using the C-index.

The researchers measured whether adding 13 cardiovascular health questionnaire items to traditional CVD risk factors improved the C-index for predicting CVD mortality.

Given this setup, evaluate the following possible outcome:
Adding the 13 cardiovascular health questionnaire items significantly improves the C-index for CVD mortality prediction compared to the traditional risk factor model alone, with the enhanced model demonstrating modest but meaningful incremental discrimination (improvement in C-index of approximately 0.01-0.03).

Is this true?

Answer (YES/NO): NO